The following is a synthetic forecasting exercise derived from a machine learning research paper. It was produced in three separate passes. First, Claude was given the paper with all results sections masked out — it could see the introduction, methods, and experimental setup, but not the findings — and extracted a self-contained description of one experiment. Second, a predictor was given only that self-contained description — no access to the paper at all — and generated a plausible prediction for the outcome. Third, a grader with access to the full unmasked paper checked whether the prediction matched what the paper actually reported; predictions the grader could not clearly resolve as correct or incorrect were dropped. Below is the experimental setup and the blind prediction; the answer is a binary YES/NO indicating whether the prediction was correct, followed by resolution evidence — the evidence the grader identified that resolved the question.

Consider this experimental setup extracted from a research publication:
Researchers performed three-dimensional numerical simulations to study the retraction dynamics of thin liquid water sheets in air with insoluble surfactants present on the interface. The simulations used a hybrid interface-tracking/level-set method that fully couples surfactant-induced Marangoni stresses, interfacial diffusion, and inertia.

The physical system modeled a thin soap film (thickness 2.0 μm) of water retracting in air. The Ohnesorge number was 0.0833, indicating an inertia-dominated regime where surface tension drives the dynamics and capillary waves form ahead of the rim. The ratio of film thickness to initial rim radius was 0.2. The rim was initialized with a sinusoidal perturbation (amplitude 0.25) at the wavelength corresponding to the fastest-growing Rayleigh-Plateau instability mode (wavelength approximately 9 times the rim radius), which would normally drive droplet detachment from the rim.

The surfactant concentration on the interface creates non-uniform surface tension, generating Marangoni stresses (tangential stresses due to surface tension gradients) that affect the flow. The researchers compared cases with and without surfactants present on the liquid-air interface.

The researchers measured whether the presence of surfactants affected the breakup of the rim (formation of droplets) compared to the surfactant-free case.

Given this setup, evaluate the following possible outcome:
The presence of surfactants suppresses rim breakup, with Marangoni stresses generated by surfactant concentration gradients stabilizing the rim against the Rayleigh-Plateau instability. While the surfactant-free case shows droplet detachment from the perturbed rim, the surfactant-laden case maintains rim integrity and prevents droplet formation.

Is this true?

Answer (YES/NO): NO